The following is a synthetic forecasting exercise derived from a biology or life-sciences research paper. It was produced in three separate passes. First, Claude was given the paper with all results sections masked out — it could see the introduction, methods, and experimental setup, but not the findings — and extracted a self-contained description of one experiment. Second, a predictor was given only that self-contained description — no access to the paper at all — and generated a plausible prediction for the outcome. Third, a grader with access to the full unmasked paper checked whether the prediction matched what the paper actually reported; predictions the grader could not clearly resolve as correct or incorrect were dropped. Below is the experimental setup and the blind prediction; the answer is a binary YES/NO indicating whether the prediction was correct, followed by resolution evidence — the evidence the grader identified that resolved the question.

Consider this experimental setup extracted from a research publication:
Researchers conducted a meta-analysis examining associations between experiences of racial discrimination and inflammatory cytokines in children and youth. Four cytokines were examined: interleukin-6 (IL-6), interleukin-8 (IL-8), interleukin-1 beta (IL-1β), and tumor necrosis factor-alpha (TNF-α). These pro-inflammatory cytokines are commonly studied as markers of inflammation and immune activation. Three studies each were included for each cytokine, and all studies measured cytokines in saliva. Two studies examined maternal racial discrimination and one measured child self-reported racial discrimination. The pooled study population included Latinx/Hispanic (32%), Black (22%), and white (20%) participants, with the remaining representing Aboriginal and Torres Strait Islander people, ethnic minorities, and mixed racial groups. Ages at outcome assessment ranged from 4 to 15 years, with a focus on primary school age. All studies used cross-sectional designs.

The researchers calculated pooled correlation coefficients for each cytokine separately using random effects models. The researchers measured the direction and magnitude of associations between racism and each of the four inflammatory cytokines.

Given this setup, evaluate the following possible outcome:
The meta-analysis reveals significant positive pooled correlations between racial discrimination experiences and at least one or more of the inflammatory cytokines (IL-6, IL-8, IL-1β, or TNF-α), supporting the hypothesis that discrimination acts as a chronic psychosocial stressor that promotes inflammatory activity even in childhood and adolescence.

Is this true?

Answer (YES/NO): YES